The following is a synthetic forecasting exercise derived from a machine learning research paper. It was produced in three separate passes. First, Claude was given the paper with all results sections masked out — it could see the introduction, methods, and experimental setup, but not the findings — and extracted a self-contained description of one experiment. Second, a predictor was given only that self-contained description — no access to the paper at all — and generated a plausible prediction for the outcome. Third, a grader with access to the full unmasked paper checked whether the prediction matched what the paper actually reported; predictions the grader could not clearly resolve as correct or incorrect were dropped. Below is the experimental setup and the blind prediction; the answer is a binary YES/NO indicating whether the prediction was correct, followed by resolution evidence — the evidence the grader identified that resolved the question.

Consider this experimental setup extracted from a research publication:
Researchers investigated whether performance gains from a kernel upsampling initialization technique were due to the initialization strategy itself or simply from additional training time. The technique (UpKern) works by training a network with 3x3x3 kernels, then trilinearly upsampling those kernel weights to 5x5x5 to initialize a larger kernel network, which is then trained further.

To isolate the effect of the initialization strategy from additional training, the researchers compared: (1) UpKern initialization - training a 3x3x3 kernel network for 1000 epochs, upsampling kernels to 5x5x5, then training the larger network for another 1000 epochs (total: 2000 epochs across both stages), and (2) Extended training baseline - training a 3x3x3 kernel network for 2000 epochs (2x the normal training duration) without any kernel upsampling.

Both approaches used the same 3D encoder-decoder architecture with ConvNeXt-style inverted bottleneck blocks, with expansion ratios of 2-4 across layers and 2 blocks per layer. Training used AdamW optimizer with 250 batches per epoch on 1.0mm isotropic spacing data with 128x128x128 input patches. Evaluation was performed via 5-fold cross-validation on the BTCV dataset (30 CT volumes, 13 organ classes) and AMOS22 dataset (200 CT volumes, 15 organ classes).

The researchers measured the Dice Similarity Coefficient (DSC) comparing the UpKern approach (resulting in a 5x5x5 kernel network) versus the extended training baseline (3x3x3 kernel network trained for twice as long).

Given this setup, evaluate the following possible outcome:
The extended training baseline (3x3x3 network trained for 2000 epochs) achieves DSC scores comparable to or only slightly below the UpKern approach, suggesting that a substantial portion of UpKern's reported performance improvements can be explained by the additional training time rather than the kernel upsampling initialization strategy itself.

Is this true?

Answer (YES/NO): NO